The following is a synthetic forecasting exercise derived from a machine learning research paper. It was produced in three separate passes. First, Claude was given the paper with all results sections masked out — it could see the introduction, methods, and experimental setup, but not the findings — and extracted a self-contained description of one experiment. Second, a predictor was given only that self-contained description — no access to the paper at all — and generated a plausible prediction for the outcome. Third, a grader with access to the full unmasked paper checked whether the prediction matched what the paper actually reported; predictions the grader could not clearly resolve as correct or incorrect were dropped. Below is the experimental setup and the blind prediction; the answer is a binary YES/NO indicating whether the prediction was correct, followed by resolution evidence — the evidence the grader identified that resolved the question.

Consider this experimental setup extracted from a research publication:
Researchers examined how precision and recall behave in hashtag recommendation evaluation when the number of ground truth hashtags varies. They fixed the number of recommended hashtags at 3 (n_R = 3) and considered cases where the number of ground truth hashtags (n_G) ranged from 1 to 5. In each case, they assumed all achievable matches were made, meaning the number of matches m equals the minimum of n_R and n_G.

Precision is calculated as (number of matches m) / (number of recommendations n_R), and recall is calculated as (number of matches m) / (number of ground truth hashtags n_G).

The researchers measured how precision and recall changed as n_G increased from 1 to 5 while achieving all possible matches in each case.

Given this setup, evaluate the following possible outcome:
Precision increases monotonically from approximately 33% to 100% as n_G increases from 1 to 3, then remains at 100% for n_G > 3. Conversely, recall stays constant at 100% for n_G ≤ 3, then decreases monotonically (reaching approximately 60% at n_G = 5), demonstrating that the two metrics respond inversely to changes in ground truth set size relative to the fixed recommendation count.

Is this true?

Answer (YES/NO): YES